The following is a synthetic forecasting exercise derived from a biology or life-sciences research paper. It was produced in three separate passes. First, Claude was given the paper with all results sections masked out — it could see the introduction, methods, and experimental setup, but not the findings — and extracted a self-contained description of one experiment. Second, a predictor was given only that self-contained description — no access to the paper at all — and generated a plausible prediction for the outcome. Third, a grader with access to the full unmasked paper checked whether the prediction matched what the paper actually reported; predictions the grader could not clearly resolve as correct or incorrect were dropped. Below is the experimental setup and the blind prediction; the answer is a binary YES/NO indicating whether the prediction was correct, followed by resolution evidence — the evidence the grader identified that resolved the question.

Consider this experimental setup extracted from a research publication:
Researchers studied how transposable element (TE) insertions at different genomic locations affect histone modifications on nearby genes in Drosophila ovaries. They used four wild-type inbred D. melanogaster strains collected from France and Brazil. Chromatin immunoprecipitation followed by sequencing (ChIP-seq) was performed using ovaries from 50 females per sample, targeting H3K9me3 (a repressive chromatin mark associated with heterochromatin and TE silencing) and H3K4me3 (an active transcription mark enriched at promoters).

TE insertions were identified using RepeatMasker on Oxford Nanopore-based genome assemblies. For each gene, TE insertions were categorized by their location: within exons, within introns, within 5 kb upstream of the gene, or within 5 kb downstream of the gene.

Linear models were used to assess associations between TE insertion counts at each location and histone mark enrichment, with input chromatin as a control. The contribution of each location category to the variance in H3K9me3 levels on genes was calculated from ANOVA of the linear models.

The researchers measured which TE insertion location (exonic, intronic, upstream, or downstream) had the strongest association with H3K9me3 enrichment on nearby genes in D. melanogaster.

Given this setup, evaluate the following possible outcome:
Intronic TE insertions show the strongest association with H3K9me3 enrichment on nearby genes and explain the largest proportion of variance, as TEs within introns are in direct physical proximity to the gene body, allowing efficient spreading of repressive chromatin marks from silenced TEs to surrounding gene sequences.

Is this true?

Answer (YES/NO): NO